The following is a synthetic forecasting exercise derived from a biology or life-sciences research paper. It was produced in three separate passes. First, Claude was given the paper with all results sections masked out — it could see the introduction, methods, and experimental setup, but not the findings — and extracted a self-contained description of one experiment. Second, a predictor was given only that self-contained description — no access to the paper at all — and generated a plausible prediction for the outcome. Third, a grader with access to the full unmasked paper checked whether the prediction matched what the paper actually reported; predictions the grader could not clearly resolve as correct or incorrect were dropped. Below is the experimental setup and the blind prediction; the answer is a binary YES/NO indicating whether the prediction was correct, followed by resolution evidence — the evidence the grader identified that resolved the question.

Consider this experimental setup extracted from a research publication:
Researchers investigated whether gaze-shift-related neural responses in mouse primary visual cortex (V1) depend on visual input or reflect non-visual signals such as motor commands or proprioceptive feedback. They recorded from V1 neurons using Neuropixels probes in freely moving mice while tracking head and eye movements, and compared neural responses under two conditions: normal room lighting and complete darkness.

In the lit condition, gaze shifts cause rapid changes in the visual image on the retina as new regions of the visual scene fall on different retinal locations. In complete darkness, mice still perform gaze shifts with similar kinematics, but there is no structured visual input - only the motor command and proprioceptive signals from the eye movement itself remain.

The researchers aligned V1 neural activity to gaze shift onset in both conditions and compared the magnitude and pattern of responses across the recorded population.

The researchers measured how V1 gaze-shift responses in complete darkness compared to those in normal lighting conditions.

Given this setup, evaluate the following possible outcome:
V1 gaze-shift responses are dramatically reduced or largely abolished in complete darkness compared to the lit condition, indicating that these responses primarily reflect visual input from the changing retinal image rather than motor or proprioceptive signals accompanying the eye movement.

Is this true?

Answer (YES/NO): YES